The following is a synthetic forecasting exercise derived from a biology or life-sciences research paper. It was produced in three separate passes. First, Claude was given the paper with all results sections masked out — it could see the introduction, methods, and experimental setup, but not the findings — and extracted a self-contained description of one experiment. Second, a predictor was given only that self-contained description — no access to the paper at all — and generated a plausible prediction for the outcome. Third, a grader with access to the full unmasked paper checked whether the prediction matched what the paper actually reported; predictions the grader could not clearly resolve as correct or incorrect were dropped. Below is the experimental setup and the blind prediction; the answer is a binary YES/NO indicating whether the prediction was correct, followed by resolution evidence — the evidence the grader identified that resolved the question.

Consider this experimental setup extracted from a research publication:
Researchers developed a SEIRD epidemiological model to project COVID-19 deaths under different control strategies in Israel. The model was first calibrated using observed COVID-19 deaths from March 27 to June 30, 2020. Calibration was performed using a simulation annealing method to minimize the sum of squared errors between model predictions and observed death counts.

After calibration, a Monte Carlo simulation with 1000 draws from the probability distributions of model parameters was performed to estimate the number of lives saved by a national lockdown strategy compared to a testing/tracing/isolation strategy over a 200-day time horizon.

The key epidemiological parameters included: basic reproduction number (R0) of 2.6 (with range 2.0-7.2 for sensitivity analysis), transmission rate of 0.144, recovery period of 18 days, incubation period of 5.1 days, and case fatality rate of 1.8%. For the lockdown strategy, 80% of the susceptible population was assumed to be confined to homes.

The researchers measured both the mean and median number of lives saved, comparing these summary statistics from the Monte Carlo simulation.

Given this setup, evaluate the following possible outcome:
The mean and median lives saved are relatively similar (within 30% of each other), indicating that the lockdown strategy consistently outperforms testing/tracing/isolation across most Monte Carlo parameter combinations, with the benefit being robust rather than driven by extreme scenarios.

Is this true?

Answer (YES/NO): NO